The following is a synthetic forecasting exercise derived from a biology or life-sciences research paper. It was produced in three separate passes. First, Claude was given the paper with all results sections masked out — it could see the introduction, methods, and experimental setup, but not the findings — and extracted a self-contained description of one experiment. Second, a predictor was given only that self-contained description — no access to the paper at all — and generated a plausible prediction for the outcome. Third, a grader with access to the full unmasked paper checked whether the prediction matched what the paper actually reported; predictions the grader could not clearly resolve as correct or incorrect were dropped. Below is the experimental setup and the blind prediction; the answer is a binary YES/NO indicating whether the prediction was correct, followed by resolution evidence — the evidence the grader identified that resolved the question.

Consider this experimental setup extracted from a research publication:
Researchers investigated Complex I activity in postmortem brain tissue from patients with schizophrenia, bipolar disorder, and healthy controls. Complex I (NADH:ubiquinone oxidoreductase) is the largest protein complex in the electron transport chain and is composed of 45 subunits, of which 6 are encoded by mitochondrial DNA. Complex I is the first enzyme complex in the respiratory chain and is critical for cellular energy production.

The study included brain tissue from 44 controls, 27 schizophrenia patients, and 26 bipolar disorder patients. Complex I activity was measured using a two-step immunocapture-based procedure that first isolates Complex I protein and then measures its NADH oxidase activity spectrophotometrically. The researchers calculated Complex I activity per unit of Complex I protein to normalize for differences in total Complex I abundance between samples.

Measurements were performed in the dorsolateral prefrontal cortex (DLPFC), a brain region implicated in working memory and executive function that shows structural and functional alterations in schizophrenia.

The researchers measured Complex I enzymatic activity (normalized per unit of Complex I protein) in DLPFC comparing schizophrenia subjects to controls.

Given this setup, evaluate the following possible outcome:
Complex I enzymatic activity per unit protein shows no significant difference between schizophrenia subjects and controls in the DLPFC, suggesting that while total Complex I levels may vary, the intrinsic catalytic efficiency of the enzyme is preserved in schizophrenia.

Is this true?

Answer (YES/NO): NO